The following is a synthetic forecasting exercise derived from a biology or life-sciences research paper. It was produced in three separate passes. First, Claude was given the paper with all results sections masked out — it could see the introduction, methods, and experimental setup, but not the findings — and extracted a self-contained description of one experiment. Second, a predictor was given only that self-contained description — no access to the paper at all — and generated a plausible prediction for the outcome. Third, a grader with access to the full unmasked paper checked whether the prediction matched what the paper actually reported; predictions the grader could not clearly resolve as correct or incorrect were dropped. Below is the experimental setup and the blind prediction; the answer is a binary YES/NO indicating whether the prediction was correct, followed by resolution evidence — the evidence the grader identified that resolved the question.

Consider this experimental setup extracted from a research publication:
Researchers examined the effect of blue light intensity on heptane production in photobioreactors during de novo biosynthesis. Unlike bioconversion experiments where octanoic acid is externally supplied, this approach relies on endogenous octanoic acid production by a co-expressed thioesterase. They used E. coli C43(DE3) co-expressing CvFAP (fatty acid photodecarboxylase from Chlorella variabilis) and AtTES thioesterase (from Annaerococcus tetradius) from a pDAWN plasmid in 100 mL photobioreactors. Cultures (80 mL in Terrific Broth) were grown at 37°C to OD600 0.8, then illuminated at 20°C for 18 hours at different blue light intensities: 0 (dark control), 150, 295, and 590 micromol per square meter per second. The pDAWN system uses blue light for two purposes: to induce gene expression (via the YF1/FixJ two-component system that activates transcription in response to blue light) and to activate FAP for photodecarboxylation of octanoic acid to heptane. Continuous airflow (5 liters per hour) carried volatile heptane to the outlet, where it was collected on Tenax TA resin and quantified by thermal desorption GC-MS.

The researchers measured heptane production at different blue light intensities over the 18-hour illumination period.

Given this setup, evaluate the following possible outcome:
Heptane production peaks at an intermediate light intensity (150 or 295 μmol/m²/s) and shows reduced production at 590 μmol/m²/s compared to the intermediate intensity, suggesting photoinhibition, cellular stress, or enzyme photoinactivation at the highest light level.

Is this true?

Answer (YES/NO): YES